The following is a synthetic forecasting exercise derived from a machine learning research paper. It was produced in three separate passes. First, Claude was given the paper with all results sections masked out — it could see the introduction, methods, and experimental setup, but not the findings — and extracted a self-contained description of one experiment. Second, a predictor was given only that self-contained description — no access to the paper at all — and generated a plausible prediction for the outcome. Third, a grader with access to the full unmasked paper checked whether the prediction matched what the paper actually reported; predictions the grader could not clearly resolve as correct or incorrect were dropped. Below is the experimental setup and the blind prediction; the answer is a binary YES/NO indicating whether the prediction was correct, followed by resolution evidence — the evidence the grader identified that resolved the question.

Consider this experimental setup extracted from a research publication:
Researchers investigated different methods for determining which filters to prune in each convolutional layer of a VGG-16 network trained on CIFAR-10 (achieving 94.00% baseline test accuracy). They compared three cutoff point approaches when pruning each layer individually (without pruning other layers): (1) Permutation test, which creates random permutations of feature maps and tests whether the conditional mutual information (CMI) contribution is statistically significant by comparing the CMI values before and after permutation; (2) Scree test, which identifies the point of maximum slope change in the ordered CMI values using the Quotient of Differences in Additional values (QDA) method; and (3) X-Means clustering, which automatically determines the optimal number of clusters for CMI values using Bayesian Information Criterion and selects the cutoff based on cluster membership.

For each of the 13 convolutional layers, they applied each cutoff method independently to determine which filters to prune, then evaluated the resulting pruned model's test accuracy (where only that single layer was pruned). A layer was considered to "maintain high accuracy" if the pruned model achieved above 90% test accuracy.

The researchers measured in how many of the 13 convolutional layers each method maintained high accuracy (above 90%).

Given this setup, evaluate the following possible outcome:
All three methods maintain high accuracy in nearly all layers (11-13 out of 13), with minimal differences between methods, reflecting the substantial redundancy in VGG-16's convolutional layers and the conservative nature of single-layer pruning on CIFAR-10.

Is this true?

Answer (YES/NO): NO